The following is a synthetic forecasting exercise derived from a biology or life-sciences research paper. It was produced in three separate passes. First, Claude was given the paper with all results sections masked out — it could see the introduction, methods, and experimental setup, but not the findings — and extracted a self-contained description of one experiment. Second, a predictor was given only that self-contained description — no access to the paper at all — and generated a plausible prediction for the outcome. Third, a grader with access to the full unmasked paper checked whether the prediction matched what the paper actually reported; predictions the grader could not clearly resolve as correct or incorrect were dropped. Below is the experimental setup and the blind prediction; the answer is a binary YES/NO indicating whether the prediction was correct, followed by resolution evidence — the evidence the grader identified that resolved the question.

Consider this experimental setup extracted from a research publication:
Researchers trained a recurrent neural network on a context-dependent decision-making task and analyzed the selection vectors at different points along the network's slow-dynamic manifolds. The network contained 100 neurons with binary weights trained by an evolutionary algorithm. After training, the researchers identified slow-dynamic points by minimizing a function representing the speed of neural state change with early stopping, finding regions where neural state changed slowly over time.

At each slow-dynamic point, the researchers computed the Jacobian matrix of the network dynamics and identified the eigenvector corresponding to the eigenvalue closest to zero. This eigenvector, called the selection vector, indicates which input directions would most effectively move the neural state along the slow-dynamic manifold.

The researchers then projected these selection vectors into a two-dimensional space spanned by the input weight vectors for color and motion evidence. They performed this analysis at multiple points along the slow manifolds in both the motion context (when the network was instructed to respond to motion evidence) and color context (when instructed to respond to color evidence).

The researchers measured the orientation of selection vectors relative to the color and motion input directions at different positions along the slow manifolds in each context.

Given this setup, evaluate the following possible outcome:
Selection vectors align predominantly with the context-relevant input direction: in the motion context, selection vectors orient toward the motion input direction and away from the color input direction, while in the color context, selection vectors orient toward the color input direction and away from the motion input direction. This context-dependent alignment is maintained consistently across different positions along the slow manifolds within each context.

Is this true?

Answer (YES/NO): NO